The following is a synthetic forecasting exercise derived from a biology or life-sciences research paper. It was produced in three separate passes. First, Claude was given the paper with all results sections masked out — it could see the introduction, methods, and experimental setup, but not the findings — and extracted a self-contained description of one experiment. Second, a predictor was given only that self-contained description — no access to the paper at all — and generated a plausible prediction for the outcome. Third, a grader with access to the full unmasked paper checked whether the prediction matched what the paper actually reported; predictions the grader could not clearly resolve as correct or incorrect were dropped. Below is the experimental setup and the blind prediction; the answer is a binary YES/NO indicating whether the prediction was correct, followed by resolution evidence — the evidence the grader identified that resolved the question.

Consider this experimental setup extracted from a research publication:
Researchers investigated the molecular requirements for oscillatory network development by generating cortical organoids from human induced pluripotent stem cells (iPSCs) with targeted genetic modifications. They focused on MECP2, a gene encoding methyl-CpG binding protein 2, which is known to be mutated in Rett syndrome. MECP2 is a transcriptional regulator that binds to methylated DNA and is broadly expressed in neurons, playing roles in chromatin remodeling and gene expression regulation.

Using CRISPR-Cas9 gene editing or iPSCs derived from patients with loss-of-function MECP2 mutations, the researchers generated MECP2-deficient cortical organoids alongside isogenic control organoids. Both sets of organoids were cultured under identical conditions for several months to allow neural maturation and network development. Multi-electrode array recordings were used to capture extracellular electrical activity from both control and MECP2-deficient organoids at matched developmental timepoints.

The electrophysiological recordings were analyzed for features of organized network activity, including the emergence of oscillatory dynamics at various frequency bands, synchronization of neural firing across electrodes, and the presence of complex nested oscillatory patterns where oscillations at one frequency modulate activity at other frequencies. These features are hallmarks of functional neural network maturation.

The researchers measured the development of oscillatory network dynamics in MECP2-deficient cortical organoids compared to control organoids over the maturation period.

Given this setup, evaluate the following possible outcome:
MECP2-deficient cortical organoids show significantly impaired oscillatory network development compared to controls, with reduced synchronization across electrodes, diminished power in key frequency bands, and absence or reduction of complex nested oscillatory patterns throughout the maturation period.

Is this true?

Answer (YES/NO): YES